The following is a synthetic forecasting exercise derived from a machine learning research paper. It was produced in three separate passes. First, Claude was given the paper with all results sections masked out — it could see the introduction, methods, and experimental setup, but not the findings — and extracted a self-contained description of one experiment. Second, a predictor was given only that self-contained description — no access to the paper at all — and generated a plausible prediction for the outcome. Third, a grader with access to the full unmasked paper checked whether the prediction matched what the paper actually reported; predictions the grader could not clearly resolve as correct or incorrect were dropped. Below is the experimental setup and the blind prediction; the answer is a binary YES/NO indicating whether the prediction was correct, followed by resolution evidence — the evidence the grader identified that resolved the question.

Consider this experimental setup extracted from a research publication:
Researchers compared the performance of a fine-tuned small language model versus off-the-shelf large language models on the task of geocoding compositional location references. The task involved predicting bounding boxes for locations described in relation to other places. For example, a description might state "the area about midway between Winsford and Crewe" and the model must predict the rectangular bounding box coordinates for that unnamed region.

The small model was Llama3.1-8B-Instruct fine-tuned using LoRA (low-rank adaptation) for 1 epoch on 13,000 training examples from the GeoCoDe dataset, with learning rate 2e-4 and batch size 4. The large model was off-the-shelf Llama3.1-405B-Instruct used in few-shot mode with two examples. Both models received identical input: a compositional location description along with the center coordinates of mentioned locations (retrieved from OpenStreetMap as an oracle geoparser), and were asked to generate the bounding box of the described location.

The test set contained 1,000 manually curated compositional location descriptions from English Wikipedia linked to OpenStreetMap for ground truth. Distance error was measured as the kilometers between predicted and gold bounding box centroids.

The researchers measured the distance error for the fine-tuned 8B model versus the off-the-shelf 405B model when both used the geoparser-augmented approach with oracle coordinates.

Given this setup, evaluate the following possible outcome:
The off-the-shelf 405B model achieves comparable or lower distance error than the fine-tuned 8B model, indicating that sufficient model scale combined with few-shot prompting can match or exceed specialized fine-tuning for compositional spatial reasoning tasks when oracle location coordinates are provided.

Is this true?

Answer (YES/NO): NO